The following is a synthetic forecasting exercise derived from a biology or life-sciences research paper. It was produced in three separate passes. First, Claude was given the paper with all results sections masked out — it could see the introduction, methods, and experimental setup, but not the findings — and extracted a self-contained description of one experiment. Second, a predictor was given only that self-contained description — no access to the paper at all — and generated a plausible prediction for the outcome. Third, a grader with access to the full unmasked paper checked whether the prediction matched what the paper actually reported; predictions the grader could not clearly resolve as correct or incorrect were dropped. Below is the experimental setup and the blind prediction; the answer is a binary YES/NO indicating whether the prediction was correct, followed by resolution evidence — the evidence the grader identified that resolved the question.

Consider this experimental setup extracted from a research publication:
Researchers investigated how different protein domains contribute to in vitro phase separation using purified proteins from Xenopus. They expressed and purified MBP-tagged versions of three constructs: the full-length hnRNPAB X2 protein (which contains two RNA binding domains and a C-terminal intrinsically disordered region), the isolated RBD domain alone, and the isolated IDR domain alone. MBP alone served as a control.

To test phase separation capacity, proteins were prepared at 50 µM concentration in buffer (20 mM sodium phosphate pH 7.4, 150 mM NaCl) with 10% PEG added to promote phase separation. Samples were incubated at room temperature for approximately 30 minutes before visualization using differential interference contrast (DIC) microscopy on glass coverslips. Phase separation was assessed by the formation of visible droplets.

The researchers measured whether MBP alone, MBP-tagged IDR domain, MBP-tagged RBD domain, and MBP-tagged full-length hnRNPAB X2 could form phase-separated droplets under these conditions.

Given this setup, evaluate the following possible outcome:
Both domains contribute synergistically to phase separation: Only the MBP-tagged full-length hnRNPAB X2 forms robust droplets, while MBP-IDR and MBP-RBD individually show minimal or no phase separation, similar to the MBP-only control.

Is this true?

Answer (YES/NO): NO